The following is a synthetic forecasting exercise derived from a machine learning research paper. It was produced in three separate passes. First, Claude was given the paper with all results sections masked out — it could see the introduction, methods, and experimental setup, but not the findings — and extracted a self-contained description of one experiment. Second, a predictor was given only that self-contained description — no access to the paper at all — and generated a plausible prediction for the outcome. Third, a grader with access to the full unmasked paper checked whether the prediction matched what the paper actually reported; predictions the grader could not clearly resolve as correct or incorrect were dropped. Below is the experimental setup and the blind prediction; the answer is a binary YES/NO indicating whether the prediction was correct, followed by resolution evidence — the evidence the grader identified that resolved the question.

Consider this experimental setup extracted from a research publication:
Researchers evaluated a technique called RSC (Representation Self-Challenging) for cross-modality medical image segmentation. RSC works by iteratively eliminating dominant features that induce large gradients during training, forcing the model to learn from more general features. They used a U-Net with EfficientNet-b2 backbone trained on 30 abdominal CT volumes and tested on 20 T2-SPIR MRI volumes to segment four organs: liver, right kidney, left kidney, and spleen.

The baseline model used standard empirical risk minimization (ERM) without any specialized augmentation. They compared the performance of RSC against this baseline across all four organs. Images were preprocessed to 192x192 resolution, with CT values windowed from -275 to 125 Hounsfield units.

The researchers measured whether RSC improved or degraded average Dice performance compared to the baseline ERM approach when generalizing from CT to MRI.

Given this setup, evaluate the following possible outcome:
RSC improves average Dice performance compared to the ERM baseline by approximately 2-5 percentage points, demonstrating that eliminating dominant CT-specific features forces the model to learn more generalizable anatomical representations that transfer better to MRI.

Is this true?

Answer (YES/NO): NO